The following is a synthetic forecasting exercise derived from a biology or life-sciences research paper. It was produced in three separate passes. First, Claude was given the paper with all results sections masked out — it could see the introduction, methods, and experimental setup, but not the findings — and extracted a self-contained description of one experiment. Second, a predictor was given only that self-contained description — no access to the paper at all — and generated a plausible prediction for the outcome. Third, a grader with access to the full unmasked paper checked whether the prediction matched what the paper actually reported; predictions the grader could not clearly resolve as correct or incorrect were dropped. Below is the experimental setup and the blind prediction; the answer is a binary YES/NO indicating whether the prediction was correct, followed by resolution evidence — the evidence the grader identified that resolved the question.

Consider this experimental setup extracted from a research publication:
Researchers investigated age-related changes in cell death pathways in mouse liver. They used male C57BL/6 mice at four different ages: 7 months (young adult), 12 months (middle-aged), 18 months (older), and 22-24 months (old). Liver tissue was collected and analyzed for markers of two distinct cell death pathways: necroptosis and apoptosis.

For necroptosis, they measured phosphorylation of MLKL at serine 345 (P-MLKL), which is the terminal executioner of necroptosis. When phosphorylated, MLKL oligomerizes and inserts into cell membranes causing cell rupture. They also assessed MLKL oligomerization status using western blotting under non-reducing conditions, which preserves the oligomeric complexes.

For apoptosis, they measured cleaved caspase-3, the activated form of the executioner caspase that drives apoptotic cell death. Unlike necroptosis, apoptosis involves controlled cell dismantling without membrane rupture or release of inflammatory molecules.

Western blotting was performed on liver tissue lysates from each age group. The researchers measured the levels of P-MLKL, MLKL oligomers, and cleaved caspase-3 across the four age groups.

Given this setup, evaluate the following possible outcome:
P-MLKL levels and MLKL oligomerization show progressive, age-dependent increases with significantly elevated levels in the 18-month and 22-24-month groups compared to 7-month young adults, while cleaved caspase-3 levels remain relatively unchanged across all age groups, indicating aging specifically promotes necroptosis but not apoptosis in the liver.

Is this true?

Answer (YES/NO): NO